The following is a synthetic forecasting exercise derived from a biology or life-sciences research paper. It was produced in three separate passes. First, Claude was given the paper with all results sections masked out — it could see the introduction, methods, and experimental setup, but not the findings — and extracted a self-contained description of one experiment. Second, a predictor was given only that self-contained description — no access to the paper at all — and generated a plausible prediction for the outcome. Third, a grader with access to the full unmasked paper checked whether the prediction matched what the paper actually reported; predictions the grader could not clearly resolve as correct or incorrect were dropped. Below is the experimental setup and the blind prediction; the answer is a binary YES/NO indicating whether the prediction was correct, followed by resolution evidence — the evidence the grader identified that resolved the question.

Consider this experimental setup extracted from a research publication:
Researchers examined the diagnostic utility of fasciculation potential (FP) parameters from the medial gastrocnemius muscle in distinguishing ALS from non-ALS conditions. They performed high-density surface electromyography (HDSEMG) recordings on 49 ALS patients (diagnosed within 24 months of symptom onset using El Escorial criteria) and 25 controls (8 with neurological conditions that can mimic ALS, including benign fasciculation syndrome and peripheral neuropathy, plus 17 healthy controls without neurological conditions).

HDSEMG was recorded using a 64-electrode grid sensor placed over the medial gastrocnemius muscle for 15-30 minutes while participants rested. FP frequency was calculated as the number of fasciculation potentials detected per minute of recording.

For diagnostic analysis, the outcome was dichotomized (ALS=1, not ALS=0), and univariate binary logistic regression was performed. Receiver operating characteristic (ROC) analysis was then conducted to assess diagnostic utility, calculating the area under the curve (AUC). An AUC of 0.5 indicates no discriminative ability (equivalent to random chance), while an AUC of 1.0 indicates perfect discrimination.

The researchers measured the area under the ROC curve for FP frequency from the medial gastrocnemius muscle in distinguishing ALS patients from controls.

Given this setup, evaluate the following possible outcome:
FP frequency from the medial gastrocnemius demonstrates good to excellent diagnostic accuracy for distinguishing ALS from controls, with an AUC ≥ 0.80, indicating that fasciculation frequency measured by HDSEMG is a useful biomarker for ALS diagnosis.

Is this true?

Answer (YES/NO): NO